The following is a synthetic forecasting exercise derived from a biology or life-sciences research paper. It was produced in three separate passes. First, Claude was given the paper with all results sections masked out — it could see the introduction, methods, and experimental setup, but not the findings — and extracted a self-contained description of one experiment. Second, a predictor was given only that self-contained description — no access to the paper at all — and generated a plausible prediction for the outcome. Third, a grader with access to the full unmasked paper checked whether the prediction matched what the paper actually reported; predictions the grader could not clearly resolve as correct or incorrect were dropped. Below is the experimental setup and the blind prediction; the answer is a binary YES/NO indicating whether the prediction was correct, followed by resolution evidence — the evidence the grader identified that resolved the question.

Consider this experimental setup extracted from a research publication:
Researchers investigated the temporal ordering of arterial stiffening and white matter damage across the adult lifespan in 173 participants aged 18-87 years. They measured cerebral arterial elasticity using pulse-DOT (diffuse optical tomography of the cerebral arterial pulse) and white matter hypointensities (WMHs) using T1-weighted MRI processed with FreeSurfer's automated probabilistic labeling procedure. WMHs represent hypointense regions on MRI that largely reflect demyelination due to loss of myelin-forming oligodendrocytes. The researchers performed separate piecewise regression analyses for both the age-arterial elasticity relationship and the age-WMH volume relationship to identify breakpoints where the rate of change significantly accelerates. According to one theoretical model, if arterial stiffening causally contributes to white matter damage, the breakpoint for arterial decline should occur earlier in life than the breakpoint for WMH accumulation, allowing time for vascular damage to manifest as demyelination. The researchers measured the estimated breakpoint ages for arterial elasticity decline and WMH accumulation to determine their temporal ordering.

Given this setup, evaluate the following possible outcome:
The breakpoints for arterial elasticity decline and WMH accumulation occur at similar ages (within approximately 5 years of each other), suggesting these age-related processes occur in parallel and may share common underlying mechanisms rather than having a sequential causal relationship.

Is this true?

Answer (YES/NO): NO